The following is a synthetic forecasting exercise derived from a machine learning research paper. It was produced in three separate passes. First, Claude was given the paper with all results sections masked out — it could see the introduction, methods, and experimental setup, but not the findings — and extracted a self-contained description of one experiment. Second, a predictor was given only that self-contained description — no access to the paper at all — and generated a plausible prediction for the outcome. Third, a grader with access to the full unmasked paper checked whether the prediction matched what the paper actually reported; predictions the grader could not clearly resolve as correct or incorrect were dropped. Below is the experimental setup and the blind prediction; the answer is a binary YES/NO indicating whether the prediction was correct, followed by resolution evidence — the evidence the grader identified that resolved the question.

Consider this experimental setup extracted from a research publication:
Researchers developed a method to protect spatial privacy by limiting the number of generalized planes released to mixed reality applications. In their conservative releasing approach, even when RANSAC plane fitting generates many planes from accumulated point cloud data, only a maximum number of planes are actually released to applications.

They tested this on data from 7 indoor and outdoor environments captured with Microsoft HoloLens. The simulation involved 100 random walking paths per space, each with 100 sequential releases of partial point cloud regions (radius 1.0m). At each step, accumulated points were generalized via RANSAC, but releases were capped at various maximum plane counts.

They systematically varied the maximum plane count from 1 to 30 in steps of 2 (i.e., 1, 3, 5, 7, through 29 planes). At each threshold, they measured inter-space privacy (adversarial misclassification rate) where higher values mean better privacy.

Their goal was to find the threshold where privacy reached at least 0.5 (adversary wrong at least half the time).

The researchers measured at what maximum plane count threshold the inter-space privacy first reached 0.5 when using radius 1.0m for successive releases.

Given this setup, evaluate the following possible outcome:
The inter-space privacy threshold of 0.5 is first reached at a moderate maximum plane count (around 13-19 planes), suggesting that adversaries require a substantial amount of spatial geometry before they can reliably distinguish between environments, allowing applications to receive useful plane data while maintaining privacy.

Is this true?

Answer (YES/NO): YES